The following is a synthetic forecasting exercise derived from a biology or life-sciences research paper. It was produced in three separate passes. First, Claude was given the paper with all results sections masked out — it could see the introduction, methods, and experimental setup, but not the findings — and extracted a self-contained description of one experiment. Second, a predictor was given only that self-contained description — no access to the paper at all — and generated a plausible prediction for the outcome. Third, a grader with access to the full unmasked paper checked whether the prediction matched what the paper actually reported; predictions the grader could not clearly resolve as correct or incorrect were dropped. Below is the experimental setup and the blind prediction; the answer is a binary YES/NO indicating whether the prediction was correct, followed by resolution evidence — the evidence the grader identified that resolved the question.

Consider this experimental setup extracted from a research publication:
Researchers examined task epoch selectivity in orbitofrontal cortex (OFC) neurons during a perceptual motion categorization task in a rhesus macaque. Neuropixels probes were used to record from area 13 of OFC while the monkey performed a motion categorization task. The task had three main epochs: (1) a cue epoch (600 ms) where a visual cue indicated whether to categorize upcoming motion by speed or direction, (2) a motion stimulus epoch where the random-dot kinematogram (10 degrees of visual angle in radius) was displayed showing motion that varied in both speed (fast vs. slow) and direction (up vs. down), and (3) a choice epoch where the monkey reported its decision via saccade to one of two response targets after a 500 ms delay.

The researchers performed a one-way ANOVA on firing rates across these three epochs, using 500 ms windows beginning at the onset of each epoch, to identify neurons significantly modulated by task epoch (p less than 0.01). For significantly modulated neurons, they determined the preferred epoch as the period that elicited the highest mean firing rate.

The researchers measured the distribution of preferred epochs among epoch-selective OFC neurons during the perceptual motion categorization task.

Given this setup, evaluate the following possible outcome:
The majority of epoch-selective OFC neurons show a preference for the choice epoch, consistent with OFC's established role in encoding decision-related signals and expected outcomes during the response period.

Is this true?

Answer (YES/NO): NO